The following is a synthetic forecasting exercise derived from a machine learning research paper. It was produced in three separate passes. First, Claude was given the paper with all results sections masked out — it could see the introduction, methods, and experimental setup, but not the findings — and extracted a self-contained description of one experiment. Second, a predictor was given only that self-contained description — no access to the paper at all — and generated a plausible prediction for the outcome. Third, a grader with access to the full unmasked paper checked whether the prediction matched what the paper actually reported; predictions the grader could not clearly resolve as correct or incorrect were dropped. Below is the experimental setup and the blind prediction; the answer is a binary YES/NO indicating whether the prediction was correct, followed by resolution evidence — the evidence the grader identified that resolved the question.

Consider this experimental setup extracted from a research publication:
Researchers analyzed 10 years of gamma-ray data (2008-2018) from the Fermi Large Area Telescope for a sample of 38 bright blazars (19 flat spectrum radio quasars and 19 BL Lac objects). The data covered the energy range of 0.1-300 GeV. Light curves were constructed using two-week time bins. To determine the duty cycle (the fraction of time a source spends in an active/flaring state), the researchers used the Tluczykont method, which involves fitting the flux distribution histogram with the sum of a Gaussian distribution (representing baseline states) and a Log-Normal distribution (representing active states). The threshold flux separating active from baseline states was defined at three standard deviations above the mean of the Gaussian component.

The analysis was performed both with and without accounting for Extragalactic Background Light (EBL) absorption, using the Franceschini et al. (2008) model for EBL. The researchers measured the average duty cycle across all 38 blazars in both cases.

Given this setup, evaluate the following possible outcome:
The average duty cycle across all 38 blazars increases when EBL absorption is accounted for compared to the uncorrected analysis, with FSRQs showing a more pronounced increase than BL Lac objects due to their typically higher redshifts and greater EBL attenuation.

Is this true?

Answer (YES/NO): NO